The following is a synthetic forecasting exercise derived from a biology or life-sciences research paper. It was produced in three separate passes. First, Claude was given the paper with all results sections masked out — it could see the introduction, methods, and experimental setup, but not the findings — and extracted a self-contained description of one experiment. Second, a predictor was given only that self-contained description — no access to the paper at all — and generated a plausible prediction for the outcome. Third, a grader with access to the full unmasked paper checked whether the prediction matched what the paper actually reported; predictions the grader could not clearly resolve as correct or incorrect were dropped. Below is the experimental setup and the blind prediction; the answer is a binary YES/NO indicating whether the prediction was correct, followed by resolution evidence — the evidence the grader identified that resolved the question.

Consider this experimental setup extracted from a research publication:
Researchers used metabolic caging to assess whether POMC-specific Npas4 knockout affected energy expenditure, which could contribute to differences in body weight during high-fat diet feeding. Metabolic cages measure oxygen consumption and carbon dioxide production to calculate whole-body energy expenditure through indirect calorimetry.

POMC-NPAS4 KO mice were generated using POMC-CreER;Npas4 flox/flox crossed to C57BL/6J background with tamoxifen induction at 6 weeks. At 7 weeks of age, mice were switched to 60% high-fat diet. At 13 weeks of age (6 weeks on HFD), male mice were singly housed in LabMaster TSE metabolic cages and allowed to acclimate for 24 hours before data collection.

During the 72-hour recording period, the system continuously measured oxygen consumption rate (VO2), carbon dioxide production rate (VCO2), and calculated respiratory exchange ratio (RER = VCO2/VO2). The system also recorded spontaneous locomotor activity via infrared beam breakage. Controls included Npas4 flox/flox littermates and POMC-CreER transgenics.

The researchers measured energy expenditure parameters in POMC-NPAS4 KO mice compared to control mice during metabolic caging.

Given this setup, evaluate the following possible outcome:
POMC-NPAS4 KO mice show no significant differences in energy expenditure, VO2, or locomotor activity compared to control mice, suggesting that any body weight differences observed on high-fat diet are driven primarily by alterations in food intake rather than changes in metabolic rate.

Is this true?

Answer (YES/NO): YES